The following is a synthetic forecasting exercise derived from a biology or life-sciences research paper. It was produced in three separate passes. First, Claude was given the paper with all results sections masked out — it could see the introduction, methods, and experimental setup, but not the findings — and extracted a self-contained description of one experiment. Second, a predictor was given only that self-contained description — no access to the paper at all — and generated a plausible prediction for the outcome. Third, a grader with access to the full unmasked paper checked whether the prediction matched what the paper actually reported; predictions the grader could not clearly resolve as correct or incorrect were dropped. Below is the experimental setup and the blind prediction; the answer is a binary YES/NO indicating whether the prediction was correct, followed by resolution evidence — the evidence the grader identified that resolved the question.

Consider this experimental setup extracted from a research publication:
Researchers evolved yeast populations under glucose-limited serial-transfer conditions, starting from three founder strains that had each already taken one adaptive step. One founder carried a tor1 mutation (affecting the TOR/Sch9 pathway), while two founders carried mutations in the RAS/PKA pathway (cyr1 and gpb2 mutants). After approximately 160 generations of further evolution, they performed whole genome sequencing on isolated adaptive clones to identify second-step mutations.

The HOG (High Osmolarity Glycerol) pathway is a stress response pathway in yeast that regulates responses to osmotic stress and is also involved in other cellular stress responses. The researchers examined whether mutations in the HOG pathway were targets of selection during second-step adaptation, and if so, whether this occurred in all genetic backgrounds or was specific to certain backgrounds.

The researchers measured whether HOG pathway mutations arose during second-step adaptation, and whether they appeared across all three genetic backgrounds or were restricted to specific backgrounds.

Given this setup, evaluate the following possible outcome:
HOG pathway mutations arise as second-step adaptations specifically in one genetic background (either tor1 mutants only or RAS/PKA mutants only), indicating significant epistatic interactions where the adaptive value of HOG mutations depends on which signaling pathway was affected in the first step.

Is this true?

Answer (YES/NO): NO